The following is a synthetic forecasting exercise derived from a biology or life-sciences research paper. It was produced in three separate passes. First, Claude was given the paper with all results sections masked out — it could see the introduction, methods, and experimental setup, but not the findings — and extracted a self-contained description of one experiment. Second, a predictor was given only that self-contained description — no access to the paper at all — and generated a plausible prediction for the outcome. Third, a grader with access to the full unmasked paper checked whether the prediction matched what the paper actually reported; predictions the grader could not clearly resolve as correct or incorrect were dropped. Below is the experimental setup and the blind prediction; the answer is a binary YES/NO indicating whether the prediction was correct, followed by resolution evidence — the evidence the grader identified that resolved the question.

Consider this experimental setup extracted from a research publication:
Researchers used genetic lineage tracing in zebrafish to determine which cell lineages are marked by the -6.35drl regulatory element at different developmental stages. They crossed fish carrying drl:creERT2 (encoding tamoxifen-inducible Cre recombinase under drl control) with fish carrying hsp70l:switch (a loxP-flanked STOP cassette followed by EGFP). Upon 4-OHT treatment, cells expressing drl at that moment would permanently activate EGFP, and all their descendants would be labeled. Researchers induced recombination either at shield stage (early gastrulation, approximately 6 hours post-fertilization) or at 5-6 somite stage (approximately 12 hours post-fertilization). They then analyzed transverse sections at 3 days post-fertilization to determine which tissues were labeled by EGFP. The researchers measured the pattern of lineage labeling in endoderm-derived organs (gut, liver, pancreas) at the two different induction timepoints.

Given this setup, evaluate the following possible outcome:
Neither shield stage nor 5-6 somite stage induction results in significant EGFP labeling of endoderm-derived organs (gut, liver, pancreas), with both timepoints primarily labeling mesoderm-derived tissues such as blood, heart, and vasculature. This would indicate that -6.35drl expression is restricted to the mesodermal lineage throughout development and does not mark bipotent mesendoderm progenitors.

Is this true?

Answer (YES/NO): NO